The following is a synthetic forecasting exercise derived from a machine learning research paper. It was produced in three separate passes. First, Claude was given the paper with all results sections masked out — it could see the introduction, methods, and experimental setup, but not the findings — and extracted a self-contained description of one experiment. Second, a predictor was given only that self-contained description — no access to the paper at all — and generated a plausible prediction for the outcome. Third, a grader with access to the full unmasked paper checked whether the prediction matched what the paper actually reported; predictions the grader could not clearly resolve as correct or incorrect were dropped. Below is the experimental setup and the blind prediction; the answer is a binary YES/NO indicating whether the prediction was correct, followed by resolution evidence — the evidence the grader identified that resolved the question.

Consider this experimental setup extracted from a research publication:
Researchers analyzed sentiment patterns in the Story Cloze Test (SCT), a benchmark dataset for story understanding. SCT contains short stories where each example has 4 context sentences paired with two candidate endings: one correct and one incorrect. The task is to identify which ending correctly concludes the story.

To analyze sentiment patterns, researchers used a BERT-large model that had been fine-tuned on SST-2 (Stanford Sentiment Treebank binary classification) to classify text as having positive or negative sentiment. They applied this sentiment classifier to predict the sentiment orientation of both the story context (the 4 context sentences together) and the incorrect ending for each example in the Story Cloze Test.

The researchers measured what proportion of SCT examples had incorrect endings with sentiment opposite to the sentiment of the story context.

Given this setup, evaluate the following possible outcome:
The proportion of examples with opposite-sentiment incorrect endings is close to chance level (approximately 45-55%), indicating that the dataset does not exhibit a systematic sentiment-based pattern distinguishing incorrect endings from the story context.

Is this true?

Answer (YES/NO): NO